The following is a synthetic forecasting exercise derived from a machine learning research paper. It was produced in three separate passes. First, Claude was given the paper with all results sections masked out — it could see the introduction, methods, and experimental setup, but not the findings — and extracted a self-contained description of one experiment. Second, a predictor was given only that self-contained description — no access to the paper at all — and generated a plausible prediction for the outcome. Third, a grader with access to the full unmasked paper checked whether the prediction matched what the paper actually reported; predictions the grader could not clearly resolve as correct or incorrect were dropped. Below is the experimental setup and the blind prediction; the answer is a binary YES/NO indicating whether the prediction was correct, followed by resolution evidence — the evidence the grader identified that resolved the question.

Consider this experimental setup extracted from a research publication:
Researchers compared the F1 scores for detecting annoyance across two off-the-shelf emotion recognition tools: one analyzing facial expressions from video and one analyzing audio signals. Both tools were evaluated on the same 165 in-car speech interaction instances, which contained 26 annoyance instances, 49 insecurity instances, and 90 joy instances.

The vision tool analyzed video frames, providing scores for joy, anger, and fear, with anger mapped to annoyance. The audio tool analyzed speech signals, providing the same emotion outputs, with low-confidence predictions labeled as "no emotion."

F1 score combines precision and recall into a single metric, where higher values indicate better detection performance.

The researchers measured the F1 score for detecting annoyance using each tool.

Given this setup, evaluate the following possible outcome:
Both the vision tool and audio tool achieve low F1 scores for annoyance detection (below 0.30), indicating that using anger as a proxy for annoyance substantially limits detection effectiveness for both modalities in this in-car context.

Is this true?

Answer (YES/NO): YES